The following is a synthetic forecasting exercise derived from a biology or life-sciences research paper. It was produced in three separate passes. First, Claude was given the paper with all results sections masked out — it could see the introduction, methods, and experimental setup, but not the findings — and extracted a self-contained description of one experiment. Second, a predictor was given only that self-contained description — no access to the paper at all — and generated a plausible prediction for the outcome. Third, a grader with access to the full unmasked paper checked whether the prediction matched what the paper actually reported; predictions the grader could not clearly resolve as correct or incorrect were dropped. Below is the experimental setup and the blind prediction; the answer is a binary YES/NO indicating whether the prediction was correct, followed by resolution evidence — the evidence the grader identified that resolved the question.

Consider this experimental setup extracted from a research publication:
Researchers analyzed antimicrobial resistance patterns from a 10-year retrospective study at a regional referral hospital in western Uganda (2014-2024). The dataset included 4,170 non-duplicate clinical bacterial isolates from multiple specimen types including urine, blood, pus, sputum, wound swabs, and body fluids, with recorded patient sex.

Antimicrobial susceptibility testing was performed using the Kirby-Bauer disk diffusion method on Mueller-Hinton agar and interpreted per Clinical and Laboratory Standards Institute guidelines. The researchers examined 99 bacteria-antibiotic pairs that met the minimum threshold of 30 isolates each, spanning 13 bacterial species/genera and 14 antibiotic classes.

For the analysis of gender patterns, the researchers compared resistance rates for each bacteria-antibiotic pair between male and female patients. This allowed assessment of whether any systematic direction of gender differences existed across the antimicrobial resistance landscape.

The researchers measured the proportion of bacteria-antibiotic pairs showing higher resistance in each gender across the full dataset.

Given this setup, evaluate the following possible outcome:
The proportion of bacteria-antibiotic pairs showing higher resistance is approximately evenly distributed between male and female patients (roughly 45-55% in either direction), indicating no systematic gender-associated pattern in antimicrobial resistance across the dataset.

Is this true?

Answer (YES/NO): NO